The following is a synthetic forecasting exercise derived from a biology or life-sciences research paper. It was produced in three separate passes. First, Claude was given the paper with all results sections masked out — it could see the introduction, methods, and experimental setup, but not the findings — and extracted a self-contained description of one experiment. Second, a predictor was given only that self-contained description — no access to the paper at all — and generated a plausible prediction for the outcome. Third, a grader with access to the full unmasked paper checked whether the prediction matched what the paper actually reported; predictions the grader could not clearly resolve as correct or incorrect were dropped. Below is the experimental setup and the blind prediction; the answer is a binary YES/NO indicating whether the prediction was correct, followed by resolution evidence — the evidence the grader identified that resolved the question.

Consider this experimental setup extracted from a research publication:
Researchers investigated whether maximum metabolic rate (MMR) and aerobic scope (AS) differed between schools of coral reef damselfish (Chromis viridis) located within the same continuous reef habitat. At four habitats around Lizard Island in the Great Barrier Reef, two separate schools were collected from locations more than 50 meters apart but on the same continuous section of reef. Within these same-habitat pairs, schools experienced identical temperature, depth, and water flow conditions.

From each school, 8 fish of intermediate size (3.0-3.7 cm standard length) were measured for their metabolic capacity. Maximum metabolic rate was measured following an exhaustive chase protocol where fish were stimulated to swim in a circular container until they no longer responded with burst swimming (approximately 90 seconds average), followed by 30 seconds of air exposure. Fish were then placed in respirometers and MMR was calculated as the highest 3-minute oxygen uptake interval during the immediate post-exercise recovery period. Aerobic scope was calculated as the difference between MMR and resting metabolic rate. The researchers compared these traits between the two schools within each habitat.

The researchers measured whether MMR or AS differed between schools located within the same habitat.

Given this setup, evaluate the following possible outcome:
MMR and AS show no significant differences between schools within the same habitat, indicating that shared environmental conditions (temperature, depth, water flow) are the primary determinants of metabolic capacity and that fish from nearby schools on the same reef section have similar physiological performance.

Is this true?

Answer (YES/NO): YES